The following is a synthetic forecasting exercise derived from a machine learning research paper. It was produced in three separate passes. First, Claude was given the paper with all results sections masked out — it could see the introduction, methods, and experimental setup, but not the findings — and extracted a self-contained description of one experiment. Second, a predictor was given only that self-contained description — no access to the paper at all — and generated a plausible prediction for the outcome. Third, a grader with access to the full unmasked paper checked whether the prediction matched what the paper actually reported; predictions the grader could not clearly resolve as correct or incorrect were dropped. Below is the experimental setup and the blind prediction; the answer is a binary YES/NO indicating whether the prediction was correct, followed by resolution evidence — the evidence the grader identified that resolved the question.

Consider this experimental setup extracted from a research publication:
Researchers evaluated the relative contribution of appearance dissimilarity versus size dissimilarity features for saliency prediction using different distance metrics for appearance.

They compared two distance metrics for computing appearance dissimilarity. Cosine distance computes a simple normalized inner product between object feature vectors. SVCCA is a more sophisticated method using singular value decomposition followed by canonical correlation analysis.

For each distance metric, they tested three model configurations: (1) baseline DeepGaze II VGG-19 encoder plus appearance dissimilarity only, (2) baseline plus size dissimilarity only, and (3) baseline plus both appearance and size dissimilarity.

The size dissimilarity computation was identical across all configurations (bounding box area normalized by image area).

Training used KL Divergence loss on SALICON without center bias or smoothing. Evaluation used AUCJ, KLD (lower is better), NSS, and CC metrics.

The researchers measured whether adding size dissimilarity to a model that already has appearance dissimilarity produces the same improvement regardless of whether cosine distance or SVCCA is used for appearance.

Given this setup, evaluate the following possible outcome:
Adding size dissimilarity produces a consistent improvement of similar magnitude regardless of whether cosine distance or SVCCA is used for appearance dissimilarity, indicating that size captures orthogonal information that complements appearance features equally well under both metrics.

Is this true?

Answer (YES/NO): YES